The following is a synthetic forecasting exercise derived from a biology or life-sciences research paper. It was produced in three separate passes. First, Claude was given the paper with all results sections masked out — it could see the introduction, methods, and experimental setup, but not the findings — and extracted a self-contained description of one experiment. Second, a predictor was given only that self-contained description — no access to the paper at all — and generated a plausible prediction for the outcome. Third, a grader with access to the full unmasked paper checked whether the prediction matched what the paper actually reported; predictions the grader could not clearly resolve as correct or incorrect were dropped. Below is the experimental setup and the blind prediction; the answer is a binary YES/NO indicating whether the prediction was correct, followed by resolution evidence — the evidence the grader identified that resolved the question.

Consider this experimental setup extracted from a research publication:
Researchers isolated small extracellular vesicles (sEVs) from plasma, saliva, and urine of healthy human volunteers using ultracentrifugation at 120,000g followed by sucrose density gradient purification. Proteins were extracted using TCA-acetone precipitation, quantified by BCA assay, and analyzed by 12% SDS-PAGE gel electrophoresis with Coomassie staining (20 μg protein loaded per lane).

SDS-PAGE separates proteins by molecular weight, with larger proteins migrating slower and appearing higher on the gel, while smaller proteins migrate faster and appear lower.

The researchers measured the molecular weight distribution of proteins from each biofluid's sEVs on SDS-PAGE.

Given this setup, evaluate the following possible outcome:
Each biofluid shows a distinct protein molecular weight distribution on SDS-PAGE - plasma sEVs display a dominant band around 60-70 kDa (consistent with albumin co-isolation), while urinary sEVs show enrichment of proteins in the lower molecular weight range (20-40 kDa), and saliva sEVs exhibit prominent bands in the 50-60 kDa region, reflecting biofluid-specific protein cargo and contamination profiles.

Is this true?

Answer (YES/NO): NO